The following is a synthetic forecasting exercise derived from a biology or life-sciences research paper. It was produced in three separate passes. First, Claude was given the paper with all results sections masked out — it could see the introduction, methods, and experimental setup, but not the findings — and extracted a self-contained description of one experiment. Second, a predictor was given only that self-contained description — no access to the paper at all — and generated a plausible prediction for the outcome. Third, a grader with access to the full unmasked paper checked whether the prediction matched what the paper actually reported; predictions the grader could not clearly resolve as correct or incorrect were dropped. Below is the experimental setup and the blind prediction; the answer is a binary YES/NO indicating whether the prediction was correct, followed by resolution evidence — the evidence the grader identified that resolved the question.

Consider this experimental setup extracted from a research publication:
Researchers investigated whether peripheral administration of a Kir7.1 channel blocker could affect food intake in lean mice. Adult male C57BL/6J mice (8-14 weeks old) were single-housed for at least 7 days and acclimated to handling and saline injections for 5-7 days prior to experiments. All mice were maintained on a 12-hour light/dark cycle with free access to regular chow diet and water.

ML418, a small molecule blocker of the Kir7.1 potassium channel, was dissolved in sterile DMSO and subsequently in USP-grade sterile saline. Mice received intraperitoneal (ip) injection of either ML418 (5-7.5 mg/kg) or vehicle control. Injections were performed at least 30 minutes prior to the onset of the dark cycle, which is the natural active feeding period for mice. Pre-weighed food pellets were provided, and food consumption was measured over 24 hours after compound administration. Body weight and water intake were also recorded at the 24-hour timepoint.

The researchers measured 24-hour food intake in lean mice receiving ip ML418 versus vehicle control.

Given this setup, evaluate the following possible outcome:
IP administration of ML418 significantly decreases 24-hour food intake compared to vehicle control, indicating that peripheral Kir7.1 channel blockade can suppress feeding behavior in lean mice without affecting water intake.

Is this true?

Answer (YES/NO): YES